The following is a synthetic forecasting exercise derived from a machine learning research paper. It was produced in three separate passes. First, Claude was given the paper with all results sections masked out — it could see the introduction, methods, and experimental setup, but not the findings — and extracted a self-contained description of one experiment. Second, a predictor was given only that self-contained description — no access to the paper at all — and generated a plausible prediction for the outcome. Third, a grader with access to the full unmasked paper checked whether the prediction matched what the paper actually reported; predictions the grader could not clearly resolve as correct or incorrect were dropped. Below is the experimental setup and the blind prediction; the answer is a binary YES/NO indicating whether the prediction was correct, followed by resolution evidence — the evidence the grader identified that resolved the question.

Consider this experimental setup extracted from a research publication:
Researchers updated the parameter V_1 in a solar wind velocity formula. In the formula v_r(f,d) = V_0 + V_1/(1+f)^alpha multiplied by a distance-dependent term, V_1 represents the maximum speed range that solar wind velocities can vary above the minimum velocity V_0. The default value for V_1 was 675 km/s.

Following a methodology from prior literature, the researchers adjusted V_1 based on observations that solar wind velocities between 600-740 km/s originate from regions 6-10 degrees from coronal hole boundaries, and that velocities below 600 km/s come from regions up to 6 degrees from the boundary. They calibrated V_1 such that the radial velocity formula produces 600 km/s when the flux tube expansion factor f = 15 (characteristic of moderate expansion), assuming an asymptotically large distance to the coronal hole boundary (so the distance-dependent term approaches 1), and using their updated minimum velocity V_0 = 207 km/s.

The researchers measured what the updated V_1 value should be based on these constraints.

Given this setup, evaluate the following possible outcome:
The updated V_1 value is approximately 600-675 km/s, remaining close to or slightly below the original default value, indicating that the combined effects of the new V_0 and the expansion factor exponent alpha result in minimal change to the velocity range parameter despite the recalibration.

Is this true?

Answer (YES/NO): NO